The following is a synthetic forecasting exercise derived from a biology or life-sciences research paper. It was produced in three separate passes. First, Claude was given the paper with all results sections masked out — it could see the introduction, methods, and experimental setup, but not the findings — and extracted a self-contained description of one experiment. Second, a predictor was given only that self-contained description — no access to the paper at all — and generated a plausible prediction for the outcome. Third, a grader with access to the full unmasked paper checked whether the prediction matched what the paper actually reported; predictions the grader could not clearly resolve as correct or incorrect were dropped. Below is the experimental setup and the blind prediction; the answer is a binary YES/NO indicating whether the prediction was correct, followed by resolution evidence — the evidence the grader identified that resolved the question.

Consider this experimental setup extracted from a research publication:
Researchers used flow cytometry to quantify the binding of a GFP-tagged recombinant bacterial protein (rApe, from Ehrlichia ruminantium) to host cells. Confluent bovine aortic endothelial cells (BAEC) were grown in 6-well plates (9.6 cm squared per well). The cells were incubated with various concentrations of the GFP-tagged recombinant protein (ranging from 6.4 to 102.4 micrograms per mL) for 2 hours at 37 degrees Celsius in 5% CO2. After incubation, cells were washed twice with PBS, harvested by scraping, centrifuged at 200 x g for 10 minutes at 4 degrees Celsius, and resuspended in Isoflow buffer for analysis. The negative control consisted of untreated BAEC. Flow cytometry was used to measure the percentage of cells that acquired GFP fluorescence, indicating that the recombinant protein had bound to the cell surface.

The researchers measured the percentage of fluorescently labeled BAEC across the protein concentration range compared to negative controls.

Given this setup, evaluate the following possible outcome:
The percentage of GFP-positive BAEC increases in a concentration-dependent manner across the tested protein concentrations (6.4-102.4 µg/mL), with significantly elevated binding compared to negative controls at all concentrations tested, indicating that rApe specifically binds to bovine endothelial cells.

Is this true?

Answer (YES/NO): NO